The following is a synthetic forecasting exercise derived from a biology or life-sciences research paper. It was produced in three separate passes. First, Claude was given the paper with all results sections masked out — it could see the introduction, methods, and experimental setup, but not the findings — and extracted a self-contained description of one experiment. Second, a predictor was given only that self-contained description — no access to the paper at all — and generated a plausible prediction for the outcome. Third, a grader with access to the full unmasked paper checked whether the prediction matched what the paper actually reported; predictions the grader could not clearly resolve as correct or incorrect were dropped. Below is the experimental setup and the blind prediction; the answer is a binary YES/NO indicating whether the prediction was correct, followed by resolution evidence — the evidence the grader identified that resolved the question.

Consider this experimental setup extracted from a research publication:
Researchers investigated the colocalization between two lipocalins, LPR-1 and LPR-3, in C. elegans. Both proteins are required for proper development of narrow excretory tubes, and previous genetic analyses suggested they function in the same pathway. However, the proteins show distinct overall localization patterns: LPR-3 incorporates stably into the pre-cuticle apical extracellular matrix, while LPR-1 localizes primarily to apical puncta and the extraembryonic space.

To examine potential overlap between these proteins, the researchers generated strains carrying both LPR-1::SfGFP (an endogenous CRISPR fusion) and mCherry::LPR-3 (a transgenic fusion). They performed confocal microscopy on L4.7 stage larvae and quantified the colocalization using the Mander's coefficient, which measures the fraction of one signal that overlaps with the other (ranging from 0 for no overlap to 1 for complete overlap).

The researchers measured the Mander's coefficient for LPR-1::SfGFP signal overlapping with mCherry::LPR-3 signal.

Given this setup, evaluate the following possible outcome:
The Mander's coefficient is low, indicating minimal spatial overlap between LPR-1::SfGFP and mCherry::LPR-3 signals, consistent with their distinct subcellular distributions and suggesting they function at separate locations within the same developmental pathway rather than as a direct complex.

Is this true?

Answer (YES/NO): NO